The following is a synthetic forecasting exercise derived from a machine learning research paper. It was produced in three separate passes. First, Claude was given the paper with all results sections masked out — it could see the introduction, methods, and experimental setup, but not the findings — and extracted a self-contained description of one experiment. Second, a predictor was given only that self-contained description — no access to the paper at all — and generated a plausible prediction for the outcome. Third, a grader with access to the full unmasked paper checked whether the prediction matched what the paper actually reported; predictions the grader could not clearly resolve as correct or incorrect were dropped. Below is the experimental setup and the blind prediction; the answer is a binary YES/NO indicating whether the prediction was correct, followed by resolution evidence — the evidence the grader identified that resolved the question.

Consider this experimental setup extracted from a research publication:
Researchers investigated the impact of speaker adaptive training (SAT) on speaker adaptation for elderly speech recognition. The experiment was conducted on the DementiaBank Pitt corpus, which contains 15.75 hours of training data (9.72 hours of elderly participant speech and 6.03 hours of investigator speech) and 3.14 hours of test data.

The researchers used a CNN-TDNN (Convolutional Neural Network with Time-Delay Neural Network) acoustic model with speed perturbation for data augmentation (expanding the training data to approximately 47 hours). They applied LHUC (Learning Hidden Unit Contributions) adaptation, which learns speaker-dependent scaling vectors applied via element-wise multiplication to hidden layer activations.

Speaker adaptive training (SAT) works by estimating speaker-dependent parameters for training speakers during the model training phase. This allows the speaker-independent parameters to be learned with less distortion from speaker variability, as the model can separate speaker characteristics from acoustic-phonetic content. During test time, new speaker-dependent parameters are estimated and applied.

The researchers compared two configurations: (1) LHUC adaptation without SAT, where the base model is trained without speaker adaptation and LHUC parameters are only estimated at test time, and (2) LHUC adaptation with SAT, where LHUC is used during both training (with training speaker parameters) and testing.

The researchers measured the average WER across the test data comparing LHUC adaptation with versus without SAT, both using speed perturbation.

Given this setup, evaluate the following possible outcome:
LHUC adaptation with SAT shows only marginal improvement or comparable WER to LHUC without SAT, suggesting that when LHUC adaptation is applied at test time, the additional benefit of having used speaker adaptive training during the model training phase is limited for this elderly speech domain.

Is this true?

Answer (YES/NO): YES